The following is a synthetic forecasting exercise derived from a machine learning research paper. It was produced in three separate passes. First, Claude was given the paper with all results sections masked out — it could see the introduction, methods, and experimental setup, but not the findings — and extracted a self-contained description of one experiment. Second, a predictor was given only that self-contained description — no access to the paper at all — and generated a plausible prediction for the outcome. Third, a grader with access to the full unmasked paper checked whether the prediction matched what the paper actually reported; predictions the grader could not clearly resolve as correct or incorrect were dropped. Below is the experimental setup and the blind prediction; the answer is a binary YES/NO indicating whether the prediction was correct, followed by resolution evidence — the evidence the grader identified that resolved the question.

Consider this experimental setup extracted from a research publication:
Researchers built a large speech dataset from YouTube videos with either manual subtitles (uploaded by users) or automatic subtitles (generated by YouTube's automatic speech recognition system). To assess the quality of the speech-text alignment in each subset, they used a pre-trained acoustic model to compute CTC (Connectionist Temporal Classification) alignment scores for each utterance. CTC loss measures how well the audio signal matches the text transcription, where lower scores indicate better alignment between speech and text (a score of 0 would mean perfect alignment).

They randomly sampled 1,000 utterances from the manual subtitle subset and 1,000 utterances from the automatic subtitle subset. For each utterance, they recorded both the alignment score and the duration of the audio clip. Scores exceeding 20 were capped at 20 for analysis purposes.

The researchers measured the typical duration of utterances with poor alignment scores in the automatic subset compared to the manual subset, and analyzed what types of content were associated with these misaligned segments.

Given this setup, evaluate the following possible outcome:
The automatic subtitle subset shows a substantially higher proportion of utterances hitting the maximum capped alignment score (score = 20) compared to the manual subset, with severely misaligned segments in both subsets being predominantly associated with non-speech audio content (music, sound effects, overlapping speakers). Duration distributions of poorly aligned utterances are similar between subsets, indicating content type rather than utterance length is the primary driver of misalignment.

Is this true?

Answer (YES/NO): NO